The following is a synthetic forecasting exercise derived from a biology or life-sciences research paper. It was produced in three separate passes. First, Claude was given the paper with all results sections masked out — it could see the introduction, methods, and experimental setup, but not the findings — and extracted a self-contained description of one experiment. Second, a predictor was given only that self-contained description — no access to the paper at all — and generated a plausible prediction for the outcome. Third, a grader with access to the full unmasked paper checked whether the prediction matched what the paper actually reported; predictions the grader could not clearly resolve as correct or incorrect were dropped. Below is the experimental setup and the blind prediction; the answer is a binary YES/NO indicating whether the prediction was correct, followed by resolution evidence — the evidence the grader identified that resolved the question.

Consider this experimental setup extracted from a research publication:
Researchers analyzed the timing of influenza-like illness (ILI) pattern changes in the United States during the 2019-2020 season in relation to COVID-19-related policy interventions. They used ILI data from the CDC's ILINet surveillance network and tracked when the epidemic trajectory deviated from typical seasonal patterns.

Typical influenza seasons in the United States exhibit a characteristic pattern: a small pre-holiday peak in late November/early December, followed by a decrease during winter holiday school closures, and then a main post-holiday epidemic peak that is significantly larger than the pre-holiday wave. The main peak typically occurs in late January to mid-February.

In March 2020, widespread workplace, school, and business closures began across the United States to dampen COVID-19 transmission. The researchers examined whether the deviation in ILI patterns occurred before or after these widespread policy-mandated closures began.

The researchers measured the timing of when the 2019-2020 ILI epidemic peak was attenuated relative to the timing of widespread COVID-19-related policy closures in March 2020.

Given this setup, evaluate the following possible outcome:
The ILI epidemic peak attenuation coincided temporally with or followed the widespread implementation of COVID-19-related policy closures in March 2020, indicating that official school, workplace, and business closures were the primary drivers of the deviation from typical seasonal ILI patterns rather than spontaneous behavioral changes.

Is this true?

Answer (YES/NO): NO